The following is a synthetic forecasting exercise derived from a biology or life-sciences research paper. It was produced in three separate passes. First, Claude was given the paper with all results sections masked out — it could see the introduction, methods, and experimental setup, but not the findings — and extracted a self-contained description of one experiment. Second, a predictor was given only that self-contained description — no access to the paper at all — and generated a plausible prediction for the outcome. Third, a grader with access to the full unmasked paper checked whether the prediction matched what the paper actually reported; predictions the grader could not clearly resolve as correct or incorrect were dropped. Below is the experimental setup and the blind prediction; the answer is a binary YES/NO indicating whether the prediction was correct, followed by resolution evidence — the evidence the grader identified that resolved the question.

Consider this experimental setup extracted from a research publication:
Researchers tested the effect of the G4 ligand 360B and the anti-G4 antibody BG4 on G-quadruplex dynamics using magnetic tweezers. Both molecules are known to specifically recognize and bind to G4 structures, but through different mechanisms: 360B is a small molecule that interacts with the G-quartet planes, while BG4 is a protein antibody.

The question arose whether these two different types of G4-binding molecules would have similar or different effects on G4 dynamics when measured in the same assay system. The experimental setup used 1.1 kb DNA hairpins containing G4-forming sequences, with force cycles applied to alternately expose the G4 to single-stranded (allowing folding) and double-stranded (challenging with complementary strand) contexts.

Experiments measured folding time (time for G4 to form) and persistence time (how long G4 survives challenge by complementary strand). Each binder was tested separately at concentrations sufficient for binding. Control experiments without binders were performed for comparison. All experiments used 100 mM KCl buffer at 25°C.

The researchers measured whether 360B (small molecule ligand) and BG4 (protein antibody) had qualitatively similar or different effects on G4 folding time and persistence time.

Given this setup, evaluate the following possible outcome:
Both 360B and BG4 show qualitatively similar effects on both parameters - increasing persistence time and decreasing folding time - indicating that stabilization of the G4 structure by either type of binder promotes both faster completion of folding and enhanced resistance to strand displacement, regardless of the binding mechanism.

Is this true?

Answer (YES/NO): YES